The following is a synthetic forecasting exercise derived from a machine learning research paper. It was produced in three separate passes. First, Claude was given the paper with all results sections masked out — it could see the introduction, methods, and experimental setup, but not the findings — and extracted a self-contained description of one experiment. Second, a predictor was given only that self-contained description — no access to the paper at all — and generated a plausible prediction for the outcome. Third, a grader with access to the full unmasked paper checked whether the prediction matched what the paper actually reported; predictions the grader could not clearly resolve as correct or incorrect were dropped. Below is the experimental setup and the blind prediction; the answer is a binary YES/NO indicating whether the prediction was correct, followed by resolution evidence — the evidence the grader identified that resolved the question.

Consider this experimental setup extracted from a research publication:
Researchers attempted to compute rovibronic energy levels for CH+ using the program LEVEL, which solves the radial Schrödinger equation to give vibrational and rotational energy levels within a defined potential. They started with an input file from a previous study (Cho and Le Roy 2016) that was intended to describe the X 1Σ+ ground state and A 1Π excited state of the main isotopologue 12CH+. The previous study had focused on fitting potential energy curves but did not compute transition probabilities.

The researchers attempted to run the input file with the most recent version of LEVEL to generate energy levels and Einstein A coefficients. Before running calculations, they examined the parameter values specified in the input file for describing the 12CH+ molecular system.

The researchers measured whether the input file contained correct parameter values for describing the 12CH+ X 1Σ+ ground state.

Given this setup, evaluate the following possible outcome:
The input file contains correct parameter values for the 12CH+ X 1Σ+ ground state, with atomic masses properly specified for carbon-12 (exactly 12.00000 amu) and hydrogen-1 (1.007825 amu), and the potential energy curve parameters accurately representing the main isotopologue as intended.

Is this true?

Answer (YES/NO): NO